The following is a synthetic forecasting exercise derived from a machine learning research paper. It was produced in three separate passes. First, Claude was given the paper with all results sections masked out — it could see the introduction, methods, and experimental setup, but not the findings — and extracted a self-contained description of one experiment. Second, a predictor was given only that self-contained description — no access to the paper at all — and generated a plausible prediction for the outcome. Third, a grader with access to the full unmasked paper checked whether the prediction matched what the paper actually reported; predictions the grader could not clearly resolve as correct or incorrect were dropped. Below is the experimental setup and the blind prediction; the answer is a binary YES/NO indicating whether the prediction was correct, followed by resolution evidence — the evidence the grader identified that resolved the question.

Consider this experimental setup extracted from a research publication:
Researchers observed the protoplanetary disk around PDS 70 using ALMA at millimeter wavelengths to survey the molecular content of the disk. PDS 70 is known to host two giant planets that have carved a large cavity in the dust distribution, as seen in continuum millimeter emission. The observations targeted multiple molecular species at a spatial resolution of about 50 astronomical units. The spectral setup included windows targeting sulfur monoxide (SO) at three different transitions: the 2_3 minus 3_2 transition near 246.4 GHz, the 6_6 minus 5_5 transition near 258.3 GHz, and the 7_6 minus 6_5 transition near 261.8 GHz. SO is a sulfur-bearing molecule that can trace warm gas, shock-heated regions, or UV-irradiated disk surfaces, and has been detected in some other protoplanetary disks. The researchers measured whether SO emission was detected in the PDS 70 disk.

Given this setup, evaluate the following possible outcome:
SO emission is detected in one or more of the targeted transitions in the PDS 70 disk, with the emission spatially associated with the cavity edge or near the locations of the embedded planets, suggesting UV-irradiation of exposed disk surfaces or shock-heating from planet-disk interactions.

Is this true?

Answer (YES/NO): NO